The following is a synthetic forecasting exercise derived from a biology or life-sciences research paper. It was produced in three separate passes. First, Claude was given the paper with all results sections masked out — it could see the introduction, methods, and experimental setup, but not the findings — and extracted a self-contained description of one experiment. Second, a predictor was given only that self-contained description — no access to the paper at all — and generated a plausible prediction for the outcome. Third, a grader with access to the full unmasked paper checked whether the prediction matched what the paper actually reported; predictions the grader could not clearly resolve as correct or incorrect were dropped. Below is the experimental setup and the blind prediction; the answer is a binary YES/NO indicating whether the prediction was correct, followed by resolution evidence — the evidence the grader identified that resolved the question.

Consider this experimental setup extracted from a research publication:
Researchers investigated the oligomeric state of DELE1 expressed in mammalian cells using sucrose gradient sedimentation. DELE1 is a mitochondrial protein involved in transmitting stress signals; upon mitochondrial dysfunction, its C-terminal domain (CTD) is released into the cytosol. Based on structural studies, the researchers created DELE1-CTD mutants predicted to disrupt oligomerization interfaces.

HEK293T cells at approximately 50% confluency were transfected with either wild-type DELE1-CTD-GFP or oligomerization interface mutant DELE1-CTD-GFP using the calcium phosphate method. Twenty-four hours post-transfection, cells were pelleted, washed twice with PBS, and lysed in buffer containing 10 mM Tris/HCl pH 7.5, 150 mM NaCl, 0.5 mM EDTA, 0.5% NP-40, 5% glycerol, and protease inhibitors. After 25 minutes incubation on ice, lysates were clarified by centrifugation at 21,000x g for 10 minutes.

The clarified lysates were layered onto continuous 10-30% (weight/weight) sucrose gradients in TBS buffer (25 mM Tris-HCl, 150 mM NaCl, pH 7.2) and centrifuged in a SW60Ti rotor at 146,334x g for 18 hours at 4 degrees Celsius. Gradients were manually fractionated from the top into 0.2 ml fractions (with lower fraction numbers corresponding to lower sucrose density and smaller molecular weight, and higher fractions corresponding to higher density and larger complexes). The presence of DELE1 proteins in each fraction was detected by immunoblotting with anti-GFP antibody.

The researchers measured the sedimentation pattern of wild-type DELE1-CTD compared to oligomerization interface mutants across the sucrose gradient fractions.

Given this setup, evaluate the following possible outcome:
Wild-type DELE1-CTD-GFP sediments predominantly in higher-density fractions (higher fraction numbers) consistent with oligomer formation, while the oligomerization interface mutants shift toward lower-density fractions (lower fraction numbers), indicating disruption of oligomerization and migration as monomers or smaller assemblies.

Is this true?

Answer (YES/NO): YES